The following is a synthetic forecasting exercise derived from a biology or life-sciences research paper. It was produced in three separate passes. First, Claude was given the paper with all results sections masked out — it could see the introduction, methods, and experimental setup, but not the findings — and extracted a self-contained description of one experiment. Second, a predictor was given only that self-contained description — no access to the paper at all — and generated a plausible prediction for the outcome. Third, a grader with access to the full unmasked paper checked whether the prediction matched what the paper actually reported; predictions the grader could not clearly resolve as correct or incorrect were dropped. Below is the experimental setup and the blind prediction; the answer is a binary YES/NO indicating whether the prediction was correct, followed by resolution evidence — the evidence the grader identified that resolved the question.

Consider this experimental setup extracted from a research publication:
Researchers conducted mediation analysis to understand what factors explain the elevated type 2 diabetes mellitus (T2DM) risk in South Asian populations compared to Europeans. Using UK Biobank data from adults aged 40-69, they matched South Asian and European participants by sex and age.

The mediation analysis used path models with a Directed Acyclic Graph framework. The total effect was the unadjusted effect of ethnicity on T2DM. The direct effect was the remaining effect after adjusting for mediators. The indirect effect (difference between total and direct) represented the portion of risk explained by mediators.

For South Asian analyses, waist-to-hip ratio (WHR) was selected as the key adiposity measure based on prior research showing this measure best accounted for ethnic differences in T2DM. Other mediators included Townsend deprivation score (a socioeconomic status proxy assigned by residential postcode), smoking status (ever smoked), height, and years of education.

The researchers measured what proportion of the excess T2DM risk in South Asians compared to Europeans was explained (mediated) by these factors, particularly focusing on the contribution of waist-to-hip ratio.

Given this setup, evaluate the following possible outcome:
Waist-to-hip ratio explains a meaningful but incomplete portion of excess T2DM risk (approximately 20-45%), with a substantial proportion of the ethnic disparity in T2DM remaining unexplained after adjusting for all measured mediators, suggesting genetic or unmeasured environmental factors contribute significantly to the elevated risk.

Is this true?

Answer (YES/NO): NO